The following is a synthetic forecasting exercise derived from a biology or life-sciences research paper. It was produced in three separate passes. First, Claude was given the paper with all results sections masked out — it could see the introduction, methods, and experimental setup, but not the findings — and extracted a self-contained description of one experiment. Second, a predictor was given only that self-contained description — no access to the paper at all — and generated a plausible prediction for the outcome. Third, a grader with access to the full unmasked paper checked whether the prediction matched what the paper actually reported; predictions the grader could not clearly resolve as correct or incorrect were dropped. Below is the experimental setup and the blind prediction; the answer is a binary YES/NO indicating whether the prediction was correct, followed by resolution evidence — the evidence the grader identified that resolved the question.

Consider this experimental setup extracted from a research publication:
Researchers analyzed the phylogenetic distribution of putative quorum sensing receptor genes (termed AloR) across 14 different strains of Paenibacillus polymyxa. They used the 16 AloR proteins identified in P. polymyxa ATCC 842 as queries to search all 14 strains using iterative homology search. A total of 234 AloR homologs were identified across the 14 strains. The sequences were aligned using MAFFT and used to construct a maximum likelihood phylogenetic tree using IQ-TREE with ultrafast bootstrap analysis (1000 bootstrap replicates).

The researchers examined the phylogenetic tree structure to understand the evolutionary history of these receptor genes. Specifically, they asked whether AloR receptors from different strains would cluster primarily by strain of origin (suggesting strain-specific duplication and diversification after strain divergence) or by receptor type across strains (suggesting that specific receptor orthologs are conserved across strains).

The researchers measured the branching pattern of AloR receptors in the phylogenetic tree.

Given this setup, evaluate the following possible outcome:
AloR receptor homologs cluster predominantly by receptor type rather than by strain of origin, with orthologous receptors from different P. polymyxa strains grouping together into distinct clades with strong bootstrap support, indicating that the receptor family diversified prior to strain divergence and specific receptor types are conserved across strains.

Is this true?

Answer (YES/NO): YES